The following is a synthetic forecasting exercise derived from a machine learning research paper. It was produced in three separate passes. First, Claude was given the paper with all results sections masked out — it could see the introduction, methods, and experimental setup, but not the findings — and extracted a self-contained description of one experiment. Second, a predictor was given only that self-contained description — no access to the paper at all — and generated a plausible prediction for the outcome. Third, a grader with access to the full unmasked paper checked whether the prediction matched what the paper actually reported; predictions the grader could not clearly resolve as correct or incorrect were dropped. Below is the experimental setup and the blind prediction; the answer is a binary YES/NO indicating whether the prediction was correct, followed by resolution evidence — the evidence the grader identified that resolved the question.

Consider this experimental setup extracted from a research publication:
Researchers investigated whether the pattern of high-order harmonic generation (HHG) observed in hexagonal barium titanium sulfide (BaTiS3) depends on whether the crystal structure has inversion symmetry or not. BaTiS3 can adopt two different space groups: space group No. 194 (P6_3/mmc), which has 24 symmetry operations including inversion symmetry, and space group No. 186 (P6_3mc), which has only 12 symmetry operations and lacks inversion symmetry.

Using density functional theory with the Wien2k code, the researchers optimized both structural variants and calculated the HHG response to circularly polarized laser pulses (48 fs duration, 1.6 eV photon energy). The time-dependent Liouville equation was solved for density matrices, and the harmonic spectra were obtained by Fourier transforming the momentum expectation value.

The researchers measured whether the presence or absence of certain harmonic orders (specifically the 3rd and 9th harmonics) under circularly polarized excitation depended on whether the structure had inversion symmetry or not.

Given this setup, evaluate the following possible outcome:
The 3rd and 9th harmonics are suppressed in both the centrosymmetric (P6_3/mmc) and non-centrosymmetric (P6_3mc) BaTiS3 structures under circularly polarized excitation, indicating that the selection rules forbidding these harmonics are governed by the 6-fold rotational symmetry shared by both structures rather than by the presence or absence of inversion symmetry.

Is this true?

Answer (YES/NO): YES